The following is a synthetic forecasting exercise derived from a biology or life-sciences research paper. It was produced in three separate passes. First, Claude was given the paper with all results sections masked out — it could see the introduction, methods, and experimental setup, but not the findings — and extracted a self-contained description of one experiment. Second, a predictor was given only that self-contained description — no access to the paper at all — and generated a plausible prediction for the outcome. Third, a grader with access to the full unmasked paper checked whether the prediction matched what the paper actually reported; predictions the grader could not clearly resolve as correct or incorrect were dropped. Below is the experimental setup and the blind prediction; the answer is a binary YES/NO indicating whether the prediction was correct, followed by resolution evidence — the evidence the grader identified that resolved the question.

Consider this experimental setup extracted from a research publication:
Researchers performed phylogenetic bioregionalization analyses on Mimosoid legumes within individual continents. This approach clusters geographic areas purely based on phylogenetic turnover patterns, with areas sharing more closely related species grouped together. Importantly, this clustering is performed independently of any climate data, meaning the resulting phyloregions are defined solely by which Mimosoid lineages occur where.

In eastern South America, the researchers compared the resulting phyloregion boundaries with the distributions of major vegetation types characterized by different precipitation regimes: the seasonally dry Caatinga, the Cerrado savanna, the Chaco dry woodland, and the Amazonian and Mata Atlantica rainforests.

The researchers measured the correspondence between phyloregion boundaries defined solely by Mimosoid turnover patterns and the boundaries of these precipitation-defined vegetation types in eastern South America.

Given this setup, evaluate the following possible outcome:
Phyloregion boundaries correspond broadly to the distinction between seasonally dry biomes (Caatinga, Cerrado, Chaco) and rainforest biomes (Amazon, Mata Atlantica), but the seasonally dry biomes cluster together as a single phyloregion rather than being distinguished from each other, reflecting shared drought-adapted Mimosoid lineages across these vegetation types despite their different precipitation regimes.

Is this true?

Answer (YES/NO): NO